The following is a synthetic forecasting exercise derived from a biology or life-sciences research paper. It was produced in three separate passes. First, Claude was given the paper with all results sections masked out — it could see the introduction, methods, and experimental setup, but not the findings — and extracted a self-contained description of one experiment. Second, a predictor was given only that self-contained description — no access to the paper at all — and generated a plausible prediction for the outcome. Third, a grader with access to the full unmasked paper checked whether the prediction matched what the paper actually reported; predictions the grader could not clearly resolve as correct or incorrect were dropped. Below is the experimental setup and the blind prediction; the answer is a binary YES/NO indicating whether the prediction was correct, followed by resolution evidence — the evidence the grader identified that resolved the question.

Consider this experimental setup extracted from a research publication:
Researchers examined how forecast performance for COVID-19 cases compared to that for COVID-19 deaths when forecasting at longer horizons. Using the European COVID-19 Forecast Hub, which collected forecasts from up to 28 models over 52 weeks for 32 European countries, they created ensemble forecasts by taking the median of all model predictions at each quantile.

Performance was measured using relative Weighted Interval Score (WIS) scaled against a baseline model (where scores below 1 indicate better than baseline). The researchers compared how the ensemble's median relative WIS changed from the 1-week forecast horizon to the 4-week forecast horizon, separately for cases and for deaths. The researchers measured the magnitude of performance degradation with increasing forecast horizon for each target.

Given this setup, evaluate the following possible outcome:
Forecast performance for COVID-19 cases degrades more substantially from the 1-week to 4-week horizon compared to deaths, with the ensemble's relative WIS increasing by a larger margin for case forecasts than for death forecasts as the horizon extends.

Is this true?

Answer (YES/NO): YES